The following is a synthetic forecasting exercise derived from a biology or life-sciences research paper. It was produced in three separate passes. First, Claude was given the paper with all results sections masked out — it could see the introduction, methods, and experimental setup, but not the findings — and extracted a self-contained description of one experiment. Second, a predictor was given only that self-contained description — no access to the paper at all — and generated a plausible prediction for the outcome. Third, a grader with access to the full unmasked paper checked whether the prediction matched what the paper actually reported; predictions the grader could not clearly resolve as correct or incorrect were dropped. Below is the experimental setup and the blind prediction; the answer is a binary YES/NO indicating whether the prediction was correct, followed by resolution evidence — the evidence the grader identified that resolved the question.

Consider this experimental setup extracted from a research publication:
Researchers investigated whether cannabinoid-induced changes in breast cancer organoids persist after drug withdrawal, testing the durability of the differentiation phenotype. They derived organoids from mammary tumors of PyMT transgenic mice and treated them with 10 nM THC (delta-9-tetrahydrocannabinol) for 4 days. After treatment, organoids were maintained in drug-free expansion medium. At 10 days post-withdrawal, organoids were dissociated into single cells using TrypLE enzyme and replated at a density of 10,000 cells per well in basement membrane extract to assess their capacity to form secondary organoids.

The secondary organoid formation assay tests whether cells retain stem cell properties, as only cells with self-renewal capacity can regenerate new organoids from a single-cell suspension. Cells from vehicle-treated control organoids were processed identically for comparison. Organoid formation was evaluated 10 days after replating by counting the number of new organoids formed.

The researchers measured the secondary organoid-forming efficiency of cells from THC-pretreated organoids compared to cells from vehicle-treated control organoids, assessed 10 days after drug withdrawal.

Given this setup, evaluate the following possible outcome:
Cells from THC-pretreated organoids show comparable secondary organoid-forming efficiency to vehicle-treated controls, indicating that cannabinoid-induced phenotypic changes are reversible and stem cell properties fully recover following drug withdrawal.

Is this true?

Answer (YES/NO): NO